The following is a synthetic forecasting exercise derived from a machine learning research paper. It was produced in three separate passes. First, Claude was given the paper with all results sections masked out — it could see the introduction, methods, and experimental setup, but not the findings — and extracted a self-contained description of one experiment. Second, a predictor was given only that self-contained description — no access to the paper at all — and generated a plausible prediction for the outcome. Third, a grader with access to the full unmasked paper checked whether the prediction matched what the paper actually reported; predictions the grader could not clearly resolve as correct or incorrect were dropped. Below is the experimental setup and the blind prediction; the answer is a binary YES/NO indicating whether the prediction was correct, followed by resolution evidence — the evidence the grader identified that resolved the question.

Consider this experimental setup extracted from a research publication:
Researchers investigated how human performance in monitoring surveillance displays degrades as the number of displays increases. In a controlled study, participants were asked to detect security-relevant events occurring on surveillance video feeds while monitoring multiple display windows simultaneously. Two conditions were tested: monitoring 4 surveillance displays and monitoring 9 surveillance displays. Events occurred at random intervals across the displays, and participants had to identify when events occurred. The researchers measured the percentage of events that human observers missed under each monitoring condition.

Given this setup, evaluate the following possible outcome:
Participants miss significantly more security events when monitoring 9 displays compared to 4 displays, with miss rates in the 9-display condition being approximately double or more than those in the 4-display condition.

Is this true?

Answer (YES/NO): YES